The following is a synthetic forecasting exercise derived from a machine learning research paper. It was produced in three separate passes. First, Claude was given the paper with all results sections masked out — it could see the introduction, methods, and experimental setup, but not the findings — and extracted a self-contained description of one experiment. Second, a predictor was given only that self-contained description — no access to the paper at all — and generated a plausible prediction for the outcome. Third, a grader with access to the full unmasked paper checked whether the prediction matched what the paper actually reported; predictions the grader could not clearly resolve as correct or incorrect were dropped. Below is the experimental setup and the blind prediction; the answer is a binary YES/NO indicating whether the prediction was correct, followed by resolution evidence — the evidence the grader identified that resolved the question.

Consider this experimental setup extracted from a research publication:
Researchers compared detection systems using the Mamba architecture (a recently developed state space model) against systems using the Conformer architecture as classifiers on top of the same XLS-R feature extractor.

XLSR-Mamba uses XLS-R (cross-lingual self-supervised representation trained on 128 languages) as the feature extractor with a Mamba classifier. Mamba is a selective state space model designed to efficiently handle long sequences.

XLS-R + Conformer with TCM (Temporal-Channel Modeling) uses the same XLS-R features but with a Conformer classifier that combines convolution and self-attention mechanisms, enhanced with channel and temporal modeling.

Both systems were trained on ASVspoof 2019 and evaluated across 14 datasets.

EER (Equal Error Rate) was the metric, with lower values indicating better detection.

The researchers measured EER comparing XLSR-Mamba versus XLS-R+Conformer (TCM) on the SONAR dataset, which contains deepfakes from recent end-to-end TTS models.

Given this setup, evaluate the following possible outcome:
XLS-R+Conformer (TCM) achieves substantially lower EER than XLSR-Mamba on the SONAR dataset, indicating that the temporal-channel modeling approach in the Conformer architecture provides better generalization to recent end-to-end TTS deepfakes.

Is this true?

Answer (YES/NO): NO